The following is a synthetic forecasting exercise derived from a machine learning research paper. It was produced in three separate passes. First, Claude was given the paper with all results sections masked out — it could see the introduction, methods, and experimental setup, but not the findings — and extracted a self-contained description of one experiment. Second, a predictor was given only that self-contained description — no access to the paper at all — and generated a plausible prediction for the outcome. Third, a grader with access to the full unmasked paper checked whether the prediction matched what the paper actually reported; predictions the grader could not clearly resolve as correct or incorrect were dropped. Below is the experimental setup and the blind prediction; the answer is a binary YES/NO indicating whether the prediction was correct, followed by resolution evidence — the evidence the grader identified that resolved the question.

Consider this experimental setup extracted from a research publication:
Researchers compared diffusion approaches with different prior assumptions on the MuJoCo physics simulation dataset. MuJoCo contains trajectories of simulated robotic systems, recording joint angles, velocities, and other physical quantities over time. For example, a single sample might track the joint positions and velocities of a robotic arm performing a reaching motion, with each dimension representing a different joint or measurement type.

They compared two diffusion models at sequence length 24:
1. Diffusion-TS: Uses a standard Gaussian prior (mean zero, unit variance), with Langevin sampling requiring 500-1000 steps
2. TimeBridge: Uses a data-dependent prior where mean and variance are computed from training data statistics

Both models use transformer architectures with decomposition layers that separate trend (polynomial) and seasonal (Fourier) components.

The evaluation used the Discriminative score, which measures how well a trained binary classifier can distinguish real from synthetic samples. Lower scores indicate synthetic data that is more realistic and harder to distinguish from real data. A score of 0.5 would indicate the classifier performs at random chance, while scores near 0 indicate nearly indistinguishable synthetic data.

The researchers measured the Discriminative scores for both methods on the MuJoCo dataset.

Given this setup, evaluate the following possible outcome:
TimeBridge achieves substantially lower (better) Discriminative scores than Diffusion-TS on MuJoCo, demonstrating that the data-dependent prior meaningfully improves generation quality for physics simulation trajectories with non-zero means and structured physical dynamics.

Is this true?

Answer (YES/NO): NO